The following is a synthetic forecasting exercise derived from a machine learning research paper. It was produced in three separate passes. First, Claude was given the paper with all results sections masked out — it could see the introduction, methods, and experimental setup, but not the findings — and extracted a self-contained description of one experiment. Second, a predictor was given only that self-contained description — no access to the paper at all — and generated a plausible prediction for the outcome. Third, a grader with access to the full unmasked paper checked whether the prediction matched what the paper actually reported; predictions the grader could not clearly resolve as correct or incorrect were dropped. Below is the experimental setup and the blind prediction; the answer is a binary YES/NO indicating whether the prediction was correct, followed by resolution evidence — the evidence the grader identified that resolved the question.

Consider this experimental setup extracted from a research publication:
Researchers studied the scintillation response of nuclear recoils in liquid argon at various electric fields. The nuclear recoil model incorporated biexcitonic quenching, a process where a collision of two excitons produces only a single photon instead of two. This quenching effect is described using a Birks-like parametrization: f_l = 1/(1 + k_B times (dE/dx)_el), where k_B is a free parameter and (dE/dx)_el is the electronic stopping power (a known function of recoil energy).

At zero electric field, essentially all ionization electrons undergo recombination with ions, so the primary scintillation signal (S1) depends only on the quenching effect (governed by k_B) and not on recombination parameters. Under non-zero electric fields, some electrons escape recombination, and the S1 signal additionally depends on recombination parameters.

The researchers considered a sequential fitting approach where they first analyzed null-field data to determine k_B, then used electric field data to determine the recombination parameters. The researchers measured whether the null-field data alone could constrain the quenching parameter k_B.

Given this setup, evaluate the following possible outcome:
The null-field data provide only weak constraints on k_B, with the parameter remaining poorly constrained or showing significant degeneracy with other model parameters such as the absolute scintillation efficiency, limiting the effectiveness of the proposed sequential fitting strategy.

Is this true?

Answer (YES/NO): NO